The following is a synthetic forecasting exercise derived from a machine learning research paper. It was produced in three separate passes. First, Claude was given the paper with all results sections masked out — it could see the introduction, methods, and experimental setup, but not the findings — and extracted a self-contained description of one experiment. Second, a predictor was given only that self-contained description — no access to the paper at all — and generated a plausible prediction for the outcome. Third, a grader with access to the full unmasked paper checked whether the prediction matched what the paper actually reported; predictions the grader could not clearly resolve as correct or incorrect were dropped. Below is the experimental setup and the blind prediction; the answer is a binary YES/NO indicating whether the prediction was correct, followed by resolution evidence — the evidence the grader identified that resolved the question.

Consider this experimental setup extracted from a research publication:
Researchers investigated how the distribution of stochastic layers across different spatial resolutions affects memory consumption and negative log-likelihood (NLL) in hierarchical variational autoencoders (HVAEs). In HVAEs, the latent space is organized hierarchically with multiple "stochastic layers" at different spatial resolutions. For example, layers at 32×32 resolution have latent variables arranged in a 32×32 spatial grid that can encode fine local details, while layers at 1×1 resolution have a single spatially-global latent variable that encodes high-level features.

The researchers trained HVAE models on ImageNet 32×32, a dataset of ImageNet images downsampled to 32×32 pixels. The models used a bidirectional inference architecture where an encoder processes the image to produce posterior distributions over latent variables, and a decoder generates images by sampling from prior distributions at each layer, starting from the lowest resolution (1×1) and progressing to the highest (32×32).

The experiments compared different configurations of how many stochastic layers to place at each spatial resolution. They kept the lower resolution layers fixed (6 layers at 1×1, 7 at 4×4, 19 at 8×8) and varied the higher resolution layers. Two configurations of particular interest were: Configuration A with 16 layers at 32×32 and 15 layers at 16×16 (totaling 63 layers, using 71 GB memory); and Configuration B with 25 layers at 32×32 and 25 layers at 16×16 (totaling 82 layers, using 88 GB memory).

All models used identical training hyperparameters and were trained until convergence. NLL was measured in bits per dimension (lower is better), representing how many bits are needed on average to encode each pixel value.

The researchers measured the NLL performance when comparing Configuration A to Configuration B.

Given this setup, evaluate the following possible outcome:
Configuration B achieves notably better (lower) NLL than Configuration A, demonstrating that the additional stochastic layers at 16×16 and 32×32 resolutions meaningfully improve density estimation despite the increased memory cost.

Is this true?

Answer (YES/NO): NO